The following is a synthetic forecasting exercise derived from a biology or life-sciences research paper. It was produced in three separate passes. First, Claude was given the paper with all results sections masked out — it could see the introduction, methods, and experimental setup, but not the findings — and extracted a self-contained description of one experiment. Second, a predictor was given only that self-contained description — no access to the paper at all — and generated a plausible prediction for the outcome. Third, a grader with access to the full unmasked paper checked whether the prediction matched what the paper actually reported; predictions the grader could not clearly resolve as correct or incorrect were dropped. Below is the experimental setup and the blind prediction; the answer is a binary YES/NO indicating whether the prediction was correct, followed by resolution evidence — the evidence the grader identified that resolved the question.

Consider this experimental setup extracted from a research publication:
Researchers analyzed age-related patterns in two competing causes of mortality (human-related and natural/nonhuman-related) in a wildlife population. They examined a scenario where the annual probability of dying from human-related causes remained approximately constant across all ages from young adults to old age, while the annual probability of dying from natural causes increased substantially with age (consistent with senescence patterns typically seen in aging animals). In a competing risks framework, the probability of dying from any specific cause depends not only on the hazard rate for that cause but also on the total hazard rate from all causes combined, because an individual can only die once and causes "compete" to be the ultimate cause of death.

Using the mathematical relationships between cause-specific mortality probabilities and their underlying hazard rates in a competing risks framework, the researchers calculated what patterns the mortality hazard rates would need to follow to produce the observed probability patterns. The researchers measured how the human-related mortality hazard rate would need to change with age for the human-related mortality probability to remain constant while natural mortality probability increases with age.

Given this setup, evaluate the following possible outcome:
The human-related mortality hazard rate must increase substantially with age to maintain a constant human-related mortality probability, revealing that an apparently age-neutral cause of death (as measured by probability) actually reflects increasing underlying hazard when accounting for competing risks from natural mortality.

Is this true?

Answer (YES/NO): YES